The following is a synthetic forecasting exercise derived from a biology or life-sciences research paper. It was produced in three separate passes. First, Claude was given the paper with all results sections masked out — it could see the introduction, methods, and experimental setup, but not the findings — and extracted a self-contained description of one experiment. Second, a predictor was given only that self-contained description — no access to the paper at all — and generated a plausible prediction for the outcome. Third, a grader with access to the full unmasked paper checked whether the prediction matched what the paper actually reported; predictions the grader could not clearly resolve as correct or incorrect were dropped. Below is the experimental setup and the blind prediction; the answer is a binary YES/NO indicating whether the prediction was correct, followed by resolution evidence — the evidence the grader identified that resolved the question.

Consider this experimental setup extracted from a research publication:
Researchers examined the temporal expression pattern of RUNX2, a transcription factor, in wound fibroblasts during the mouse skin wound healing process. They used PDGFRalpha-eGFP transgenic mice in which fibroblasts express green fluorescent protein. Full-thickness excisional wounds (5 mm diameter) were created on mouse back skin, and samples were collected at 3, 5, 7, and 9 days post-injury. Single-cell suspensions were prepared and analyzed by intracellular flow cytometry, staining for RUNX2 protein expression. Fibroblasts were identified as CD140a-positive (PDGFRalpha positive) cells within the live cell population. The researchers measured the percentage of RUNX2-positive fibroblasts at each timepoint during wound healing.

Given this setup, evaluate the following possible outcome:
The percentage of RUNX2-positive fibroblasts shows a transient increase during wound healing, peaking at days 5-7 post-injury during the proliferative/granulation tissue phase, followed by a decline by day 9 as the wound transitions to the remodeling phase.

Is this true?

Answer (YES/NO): YES